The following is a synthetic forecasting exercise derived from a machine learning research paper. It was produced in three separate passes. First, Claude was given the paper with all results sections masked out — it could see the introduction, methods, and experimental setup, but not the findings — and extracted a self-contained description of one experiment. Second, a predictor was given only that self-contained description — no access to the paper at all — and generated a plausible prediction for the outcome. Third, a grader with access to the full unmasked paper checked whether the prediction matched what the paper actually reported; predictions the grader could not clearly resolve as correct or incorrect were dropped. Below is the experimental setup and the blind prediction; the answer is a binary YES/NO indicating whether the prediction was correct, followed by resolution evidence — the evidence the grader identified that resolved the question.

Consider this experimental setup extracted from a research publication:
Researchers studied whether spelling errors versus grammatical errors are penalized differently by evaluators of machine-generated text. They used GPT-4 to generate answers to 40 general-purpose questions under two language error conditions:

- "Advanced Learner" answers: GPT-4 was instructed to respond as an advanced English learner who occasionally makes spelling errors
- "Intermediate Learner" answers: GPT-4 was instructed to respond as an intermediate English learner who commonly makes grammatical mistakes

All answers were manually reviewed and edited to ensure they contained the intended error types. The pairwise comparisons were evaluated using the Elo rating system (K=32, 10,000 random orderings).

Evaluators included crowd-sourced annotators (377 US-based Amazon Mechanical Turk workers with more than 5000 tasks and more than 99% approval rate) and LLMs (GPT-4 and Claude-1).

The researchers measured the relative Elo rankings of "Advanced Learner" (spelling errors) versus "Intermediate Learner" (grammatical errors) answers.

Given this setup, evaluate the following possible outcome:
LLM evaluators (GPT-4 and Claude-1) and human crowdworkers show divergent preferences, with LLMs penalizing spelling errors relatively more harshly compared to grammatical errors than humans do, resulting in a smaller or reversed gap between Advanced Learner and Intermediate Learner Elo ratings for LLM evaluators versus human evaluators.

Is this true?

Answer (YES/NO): NO